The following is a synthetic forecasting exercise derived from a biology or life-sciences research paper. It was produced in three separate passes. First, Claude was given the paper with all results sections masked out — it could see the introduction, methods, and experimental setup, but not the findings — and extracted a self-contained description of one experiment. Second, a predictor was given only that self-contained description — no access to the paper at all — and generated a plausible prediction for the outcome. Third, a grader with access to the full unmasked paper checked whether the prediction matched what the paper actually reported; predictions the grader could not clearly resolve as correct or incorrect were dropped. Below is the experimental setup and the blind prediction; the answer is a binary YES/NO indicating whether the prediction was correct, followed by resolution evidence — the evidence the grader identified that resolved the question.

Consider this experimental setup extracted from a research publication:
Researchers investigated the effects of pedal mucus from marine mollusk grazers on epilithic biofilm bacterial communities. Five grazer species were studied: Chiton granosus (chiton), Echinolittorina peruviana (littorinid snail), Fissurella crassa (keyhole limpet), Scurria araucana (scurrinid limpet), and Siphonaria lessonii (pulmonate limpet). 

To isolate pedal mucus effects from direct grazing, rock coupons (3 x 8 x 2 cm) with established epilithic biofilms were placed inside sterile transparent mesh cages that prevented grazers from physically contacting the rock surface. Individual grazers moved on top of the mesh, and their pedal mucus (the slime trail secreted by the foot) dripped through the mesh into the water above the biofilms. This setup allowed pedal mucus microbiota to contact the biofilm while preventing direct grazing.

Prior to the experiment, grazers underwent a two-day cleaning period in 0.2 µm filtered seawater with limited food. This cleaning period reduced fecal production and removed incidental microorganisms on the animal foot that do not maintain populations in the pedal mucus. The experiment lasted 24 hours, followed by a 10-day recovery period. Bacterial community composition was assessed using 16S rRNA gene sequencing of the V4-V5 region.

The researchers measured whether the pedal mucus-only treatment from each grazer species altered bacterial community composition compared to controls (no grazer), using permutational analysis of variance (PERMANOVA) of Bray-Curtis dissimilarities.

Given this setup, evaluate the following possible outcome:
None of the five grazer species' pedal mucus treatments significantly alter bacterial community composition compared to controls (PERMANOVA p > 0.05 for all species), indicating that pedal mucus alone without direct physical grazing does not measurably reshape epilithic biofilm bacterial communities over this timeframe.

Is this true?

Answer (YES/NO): YES